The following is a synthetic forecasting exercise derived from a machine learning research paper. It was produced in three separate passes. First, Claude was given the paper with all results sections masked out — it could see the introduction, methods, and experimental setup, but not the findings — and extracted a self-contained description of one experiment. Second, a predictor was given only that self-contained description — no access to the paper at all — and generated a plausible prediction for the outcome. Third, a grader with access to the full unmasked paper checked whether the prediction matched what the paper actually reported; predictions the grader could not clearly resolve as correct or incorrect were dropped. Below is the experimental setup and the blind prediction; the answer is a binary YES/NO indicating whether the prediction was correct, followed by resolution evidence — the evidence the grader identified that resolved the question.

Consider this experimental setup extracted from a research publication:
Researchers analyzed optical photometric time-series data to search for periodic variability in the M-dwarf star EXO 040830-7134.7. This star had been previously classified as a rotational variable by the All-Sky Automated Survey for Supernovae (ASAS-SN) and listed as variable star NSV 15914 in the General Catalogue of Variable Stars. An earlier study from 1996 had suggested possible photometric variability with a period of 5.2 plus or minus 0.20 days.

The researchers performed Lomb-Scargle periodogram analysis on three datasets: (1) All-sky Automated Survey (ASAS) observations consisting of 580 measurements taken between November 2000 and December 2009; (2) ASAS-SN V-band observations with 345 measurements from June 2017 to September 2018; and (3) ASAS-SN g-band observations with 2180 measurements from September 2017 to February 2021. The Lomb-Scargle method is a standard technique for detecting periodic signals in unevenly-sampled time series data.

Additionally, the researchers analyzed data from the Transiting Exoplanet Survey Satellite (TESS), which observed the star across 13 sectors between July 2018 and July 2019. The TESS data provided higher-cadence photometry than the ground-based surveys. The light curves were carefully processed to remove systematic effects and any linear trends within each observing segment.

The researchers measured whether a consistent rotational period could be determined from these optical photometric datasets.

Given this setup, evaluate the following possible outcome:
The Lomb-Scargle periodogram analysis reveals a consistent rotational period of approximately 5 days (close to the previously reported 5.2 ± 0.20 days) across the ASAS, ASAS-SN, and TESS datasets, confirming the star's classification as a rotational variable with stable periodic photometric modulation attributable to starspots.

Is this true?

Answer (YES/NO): NO